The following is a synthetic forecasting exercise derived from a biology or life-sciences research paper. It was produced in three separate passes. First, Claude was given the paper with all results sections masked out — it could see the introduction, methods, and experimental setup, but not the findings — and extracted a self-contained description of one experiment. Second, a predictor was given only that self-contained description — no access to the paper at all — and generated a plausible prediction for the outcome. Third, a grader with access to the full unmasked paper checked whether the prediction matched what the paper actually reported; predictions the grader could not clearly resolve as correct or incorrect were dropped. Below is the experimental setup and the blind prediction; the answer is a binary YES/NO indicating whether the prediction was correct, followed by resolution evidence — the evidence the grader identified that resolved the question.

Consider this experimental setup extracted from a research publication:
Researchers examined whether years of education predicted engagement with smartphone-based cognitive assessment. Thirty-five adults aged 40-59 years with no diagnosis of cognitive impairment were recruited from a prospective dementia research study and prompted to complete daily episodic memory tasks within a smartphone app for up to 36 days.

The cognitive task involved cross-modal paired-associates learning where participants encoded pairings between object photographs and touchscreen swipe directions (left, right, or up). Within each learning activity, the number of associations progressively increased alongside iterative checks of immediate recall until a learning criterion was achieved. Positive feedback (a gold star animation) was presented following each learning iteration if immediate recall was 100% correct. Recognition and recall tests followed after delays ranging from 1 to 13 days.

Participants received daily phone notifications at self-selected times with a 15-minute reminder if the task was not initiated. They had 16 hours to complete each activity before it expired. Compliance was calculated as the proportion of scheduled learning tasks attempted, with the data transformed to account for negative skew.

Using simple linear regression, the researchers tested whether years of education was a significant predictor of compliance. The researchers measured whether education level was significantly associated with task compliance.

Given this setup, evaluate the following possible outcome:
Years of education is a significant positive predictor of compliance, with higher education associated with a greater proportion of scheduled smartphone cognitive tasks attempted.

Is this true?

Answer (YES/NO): NO